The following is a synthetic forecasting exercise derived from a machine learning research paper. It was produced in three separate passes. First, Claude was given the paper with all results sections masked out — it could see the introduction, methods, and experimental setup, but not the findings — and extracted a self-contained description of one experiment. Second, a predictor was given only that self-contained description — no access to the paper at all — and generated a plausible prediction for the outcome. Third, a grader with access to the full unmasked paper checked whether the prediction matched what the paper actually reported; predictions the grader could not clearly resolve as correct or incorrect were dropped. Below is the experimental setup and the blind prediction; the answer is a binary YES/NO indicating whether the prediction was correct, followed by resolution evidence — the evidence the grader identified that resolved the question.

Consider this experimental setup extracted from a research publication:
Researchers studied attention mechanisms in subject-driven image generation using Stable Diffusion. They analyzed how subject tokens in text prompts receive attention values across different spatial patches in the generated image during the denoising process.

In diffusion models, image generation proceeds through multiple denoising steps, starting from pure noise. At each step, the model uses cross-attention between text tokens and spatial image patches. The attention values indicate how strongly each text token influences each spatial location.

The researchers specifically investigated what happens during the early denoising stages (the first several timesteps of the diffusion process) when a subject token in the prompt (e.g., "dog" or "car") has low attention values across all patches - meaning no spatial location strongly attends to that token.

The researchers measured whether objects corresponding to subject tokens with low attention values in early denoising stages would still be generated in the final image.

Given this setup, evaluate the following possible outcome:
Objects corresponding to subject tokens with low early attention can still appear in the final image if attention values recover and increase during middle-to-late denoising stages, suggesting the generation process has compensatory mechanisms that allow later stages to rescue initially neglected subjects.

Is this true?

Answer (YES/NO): NO